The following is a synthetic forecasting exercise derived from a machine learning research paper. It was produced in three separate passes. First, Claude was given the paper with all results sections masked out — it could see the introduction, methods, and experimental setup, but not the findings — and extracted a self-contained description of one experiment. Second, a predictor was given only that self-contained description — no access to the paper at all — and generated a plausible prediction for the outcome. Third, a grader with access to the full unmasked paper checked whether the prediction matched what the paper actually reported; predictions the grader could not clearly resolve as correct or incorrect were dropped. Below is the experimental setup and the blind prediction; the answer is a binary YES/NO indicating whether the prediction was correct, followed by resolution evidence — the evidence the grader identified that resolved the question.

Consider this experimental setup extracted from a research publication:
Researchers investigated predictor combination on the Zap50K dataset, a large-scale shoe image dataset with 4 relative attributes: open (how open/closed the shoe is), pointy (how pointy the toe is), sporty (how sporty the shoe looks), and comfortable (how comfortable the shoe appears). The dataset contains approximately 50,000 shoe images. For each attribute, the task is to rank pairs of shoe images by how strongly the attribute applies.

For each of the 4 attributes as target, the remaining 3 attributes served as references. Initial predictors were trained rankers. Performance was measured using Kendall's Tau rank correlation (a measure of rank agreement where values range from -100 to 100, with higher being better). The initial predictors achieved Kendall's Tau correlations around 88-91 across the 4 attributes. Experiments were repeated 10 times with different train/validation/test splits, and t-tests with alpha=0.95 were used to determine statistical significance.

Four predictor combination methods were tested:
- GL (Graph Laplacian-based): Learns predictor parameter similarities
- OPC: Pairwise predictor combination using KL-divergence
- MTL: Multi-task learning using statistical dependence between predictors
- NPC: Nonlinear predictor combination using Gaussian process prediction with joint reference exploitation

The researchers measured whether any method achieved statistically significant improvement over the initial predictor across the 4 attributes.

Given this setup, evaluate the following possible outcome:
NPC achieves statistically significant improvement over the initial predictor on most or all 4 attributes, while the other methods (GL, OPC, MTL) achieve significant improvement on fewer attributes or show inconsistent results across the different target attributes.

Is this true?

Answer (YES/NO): NO